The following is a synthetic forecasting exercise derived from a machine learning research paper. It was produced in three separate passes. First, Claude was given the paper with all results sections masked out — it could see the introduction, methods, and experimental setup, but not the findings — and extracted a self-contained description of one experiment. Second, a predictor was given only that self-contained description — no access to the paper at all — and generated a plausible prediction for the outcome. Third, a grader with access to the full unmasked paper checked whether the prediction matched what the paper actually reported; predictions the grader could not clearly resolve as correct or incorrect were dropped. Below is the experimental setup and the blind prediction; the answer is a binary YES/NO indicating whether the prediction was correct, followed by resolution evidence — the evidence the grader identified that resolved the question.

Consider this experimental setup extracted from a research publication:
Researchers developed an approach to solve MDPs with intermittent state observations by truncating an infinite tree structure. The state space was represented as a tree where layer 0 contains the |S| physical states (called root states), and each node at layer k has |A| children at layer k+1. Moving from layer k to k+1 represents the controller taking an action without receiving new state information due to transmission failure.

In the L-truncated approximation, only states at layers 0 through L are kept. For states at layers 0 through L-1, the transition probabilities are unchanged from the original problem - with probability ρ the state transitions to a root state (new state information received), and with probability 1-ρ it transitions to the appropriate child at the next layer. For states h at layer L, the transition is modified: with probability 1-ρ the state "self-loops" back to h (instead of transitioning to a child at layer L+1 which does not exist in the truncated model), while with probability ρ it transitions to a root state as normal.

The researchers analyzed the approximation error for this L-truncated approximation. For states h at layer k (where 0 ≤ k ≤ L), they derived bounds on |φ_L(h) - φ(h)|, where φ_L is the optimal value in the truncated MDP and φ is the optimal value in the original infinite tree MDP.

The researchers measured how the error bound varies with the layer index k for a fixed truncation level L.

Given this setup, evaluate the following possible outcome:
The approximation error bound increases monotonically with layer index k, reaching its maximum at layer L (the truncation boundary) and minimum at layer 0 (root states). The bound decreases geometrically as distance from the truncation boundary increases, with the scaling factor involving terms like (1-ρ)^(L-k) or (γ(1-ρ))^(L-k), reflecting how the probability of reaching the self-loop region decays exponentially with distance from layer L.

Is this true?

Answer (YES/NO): YES